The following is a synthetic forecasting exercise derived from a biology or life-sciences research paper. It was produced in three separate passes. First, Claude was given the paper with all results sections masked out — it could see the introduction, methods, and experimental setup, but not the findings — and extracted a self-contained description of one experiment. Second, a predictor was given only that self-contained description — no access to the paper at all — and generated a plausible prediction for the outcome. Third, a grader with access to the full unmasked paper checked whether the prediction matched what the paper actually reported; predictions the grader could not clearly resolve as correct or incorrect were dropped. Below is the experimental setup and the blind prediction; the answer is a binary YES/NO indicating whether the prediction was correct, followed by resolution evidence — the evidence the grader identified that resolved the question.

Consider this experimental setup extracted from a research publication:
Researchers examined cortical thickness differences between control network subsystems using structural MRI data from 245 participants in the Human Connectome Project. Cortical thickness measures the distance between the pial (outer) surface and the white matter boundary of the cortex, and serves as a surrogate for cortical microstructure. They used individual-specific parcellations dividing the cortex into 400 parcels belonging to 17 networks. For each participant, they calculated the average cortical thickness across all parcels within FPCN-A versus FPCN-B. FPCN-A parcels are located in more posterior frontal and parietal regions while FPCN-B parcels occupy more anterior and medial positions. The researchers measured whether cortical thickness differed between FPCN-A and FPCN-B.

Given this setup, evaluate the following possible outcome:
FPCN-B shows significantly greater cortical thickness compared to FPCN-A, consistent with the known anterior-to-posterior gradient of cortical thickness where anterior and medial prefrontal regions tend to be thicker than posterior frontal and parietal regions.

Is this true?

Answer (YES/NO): YES